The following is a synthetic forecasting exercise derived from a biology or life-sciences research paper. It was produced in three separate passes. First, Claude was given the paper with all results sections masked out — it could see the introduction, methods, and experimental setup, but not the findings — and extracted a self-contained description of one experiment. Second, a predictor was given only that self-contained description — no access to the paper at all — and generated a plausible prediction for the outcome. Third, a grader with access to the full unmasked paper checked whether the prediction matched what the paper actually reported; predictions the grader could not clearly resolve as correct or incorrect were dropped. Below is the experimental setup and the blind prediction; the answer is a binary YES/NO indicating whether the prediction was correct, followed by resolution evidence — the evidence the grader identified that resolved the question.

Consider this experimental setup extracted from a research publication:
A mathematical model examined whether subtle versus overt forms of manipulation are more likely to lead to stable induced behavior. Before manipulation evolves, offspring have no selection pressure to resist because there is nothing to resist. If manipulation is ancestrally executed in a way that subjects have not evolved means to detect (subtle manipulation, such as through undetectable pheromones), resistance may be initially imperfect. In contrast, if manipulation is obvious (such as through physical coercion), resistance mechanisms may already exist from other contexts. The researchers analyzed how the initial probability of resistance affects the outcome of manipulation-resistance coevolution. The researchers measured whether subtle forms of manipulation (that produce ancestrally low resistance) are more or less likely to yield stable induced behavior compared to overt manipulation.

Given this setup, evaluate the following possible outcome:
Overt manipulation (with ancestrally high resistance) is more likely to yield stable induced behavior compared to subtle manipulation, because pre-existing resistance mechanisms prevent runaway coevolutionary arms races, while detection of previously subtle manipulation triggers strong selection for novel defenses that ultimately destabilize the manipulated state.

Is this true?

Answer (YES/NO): NO